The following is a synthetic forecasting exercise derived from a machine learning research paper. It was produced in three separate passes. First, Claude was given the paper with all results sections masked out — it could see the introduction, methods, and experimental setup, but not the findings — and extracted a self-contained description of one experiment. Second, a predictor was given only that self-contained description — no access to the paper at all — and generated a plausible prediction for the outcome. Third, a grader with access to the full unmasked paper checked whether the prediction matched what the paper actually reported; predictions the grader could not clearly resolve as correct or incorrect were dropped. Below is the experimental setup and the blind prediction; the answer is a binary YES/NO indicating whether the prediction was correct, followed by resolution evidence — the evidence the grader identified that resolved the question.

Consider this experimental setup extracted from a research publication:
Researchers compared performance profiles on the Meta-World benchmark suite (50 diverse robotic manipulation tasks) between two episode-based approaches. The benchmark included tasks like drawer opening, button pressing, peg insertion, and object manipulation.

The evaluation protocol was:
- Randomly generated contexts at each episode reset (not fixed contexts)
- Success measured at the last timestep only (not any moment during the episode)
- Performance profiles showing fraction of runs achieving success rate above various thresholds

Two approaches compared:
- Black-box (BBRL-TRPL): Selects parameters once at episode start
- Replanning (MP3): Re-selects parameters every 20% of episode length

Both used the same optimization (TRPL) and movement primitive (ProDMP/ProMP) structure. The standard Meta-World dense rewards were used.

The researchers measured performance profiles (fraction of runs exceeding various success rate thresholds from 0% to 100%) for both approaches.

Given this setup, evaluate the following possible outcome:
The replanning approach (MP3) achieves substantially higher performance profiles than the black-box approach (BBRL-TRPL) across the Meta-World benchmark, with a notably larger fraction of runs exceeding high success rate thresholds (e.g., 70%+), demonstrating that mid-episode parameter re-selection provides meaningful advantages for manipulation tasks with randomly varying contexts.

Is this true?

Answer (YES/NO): NO